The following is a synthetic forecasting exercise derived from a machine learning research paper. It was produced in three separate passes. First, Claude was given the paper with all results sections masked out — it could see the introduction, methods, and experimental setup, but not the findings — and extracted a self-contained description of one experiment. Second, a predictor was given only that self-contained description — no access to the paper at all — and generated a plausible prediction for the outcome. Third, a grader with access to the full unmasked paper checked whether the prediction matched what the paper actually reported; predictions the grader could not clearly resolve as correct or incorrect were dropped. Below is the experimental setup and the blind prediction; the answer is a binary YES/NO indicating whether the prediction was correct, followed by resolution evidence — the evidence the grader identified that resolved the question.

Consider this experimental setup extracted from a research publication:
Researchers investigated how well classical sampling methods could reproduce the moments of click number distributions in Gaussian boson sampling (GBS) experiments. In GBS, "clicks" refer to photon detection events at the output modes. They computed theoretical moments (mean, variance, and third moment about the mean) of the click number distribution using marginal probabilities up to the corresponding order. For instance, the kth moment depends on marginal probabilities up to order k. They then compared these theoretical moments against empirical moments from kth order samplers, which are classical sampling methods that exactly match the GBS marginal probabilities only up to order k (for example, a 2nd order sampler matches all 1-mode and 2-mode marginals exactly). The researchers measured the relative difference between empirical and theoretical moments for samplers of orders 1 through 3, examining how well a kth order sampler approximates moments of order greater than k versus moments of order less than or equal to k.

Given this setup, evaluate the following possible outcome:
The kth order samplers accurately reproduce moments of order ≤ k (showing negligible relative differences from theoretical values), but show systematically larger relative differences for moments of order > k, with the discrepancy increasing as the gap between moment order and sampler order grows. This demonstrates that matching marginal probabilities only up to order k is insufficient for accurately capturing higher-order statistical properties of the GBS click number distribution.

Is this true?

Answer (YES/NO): YES